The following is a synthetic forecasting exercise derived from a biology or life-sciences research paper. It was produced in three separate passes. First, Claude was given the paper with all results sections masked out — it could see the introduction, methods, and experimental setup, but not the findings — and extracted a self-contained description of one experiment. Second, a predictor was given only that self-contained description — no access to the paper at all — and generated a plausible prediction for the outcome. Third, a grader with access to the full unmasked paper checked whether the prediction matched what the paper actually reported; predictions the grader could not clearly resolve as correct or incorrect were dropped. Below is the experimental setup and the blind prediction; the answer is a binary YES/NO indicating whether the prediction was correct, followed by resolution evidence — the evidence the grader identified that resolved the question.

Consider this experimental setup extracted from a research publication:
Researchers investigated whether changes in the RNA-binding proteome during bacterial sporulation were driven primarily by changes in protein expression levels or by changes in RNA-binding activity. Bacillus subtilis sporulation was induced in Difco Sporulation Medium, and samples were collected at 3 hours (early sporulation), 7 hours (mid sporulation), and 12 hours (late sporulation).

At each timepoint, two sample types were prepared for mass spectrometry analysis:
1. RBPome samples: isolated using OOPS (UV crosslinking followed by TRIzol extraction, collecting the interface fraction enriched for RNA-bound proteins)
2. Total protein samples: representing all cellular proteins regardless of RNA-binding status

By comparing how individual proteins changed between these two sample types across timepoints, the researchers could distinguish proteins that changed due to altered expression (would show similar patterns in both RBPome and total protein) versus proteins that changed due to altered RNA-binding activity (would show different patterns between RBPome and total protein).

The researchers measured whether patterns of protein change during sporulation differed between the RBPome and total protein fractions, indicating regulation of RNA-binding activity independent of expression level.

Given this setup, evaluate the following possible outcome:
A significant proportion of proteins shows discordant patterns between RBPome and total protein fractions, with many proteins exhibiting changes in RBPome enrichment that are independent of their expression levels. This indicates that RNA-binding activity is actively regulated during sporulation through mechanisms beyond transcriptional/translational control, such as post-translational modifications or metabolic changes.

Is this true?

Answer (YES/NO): YES